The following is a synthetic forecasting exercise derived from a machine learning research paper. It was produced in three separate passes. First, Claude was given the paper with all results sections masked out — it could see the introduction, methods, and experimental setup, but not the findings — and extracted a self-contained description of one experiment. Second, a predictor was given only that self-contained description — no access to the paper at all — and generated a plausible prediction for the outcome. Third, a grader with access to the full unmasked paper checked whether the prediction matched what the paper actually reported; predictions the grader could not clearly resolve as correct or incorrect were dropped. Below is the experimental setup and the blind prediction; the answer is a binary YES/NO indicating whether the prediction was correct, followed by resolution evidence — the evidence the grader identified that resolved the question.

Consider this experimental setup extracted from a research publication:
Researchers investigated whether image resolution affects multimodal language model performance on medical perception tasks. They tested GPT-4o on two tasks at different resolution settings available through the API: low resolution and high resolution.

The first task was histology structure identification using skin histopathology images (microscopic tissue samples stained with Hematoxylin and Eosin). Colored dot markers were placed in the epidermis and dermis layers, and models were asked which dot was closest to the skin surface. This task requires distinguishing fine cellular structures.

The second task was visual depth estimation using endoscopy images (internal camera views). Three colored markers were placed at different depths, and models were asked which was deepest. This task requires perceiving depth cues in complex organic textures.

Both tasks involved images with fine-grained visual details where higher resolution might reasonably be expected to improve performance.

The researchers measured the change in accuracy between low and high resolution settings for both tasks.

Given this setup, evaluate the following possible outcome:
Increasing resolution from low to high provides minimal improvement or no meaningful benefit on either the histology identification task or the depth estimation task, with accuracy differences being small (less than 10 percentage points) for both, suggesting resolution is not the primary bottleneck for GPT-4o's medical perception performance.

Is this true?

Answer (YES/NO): YES